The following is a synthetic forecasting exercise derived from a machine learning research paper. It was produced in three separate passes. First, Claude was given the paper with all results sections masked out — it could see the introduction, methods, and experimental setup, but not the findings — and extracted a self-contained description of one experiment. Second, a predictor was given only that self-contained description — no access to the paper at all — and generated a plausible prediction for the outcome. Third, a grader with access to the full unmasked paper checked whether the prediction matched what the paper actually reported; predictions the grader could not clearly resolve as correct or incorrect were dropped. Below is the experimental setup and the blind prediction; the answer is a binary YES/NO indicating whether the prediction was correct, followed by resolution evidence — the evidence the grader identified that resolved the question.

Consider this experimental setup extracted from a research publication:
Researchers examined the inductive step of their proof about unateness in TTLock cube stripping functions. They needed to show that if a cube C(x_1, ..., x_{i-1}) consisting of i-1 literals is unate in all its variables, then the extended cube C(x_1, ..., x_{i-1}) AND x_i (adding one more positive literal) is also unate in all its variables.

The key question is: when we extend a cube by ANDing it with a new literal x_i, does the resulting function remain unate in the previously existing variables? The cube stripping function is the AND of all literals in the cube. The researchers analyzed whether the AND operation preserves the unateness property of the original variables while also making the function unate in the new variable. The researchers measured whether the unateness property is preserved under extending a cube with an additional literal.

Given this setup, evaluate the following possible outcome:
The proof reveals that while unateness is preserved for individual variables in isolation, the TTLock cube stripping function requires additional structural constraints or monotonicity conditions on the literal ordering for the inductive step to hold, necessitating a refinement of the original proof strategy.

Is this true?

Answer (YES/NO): NO